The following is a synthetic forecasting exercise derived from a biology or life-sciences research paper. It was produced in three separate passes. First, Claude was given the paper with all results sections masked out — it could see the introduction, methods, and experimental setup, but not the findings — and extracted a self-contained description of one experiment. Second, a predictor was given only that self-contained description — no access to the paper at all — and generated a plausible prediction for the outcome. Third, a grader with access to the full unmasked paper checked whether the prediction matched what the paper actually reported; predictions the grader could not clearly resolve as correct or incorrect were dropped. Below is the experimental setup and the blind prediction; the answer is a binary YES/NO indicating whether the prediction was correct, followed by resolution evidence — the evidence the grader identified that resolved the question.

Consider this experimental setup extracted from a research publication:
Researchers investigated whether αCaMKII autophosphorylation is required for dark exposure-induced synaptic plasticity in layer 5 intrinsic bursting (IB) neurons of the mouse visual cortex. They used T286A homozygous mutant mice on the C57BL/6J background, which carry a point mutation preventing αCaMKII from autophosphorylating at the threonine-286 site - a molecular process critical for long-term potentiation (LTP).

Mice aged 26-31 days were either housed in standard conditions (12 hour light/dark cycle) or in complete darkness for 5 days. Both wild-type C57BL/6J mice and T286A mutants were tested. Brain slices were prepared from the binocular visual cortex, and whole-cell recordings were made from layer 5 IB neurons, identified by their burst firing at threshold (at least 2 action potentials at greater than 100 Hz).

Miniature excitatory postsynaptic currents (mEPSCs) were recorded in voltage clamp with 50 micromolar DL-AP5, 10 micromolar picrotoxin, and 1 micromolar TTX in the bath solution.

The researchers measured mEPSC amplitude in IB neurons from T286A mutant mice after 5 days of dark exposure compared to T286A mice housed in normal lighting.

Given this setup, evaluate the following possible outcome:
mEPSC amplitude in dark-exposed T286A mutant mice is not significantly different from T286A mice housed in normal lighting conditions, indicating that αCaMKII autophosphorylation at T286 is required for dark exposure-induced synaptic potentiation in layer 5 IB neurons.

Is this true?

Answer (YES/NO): YES